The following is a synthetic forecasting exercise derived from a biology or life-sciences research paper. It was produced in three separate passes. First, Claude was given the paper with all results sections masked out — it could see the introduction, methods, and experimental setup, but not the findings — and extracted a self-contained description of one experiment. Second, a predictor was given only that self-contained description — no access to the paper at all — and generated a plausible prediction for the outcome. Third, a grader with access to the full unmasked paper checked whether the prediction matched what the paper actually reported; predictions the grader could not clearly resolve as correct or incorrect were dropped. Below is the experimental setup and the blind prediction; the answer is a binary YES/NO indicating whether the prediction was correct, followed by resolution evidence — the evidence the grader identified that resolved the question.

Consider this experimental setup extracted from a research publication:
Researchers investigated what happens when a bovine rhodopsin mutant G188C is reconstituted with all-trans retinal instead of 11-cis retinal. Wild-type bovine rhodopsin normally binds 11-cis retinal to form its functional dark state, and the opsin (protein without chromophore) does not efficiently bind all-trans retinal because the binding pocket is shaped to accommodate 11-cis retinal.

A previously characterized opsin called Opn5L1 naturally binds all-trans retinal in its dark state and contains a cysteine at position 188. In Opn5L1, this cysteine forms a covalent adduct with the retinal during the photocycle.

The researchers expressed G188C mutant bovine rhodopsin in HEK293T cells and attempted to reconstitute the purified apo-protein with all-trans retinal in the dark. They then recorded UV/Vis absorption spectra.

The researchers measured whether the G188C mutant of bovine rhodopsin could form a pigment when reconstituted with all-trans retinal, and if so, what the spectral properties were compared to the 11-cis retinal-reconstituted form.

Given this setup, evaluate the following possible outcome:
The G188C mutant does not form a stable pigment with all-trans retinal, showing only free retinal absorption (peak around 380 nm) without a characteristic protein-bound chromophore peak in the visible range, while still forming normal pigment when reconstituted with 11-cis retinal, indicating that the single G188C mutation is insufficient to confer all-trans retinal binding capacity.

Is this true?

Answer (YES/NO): NO